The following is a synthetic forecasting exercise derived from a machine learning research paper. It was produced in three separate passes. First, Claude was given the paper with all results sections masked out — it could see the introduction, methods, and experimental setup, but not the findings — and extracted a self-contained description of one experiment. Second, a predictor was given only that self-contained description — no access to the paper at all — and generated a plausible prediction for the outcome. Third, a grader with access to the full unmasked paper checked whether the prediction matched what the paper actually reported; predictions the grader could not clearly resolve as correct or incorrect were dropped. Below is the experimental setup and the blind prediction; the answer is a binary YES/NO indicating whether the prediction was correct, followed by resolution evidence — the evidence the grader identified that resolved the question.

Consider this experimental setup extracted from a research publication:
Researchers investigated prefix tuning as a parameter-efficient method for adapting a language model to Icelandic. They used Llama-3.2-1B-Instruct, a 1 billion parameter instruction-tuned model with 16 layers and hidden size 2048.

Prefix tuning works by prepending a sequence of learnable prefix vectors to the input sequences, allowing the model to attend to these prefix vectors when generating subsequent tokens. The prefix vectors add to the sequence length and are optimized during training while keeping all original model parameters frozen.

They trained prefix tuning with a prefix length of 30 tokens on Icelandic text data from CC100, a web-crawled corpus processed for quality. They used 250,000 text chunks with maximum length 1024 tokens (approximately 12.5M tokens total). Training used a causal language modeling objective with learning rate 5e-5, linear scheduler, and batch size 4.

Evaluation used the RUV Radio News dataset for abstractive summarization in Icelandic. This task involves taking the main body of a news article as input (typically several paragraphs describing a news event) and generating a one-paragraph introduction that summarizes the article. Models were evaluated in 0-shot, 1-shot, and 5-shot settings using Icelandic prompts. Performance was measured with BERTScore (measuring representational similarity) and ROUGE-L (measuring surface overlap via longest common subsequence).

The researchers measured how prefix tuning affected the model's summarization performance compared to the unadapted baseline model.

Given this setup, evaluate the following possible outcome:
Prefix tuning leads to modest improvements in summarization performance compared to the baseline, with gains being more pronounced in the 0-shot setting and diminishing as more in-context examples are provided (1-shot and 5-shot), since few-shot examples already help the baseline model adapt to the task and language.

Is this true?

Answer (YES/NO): NO